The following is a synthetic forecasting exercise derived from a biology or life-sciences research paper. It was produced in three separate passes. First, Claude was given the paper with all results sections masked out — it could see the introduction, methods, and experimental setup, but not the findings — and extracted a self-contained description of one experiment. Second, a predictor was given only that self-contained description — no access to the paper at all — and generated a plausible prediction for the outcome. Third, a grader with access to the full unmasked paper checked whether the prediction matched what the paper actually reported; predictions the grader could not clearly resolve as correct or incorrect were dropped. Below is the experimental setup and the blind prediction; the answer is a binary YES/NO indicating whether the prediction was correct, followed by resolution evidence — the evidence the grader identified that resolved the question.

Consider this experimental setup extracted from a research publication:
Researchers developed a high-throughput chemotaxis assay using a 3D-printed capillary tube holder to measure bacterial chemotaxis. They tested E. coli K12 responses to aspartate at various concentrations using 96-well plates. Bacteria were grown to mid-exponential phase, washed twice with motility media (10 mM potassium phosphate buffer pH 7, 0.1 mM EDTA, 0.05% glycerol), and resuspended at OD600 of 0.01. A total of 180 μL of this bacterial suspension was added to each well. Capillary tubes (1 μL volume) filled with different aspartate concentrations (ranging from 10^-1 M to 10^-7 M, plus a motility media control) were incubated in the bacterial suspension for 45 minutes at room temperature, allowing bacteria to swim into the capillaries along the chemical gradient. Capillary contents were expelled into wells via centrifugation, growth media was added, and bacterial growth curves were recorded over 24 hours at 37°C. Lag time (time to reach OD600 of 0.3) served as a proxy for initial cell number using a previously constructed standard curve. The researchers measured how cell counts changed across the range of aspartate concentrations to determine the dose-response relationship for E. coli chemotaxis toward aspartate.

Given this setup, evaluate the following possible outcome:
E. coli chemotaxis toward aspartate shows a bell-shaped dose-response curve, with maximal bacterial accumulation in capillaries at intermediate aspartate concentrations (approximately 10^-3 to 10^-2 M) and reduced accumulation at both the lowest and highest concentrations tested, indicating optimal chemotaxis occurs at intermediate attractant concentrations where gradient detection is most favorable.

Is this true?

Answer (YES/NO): YES